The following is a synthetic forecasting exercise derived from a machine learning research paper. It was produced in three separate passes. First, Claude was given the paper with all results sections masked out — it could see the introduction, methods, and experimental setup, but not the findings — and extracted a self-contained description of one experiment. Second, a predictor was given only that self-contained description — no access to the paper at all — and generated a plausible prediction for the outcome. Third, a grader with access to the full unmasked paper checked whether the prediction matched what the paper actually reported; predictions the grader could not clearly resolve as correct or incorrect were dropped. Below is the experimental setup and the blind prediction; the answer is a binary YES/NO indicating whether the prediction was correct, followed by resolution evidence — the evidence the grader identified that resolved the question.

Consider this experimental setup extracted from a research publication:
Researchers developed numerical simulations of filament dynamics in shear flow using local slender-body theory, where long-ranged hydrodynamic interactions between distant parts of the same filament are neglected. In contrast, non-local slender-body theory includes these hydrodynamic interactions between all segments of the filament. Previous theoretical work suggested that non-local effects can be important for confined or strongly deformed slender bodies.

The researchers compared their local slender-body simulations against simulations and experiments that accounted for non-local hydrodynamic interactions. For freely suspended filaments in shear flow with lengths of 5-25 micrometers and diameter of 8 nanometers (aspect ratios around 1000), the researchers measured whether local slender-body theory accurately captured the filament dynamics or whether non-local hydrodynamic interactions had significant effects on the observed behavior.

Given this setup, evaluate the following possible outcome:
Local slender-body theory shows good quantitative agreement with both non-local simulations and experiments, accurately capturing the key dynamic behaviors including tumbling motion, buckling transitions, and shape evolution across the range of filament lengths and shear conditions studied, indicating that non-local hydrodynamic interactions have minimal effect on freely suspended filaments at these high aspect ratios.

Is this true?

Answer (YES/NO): YES